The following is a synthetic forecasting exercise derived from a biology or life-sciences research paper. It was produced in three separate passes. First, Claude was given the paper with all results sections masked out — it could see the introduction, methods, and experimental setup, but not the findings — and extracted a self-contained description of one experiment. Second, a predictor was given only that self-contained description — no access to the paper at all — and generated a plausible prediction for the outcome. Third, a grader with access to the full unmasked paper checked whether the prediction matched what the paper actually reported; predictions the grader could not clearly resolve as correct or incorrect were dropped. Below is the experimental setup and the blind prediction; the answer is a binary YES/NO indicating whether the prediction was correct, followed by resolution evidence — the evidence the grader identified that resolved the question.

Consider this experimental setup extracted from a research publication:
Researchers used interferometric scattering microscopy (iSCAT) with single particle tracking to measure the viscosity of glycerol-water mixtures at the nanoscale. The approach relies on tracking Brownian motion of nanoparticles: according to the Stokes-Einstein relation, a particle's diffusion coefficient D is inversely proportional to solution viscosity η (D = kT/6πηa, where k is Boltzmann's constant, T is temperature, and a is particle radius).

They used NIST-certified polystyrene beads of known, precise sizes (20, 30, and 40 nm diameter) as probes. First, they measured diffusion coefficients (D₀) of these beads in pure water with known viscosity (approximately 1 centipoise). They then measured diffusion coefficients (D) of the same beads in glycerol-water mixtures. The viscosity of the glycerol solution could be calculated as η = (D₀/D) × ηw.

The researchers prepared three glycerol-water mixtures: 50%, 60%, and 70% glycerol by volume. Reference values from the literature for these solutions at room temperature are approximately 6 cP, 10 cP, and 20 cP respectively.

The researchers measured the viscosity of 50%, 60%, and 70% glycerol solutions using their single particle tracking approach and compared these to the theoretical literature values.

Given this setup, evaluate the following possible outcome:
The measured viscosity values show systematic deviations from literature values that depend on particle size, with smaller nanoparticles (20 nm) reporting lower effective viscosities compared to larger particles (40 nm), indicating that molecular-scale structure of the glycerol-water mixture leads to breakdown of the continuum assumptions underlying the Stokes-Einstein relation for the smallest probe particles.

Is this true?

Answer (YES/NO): NO